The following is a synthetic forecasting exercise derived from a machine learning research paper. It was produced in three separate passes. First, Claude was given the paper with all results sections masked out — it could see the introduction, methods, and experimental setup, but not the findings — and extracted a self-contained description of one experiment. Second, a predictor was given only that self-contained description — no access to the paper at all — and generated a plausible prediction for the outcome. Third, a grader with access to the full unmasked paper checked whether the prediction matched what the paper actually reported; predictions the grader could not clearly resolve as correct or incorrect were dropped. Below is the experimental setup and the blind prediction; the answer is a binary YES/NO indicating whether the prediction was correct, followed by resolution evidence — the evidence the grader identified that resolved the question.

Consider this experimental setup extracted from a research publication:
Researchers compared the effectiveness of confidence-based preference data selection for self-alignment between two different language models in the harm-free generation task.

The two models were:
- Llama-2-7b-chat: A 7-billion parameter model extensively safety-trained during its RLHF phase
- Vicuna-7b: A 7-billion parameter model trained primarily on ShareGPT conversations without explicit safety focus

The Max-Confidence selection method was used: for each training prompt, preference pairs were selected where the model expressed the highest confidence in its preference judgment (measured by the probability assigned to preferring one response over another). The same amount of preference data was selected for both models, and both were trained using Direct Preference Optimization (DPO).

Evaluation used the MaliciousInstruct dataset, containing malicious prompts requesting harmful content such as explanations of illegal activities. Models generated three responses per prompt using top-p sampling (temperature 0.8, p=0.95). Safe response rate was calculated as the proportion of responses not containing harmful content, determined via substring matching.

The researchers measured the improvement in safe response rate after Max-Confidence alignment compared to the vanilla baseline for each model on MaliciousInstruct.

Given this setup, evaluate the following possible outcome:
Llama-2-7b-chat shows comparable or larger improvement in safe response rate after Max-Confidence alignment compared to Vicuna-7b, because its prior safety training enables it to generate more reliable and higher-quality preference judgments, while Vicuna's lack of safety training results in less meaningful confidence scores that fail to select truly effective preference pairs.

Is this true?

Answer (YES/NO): YES